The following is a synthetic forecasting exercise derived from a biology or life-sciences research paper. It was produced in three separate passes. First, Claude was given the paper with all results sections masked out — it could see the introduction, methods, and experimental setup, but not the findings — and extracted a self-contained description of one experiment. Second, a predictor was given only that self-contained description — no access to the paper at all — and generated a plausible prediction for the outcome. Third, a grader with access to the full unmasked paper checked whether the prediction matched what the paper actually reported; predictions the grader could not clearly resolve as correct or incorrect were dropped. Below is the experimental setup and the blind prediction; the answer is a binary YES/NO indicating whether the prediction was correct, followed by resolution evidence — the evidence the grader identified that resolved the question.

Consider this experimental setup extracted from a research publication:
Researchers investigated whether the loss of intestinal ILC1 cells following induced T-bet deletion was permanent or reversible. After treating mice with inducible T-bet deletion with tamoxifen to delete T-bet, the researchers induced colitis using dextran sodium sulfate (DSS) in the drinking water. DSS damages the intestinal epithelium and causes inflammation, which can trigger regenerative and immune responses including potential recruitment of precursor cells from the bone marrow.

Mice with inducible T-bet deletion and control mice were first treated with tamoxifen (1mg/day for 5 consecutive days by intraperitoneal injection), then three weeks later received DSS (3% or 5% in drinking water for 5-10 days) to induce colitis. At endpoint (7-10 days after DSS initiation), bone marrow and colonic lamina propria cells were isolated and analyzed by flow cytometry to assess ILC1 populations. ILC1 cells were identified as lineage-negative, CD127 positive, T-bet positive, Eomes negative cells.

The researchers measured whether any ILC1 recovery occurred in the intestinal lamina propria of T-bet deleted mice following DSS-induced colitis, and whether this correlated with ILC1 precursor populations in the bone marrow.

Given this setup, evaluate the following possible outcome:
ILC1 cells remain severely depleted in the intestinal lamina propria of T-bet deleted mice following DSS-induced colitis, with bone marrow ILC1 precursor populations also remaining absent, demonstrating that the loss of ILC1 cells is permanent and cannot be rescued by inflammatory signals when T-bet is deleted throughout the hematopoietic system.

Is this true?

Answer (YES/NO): NO